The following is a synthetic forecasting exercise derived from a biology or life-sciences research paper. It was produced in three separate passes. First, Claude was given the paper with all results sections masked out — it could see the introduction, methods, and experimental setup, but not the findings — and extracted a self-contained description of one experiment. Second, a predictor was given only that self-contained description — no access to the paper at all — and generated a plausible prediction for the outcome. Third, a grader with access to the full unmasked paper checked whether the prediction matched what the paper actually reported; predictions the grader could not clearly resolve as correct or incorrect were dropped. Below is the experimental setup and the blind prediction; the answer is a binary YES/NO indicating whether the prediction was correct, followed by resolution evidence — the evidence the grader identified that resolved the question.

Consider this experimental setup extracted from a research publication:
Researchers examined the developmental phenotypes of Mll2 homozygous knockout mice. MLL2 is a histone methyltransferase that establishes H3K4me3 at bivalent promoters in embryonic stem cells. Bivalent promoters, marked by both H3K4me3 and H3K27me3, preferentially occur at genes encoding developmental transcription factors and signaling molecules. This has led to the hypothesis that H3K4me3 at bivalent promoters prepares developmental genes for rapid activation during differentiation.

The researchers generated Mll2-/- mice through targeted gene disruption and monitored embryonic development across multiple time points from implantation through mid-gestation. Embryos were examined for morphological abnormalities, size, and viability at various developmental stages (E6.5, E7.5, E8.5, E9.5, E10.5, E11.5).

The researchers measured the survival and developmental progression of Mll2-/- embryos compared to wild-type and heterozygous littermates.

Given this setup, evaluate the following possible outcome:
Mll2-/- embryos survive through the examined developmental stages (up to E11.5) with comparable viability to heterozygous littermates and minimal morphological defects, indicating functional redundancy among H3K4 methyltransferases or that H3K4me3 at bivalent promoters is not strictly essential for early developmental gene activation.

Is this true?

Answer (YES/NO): NO